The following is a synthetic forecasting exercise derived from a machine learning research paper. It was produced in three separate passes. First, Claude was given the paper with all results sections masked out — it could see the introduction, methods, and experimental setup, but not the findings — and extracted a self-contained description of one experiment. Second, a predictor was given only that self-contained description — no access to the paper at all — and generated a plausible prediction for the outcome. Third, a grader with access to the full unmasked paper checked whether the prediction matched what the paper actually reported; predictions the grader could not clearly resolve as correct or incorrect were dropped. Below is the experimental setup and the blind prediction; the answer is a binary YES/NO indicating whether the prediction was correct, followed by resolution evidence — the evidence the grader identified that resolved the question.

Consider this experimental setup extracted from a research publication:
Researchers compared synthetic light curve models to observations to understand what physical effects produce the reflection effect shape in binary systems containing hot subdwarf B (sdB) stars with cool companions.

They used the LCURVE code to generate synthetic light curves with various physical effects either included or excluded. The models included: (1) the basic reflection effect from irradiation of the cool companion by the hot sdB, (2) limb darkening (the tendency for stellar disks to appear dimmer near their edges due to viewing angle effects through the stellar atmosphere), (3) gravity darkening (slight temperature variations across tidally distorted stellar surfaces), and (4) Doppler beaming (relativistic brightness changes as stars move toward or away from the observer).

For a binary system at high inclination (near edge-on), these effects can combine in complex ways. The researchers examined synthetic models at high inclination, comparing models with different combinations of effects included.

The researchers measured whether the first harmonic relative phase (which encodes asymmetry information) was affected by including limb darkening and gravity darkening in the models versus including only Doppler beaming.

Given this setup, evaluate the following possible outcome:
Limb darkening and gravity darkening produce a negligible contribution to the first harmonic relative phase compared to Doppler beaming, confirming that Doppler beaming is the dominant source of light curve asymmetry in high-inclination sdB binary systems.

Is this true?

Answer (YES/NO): YES